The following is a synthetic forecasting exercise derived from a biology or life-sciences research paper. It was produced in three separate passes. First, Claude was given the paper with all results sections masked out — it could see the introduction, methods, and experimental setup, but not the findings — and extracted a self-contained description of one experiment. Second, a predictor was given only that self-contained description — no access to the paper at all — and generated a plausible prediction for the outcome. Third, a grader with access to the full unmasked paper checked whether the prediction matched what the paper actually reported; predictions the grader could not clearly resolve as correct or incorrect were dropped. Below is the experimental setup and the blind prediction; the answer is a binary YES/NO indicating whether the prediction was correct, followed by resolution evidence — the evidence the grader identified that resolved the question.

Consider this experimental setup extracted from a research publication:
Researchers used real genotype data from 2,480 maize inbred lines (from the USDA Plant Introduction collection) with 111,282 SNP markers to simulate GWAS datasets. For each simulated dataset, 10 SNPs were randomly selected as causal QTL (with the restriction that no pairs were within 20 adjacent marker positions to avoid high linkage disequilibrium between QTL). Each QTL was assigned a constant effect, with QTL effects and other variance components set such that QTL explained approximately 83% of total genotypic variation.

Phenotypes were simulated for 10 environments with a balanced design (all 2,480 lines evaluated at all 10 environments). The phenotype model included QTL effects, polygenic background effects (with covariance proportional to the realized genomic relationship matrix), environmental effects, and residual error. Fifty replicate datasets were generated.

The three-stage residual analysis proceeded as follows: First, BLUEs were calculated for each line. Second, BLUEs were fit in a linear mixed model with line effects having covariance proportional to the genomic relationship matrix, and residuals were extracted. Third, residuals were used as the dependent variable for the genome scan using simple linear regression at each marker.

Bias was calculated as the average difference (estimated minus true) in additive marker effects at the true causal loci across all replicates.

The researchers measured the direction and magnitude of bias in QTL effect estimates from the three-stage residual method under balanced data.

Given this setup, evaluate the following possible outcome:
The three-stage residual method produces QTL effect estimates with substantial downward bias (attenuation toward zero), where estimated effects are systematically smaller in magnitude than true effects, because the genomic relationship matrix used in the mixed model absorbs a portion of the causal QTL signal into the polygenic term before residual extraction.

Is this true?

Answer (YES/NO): YES